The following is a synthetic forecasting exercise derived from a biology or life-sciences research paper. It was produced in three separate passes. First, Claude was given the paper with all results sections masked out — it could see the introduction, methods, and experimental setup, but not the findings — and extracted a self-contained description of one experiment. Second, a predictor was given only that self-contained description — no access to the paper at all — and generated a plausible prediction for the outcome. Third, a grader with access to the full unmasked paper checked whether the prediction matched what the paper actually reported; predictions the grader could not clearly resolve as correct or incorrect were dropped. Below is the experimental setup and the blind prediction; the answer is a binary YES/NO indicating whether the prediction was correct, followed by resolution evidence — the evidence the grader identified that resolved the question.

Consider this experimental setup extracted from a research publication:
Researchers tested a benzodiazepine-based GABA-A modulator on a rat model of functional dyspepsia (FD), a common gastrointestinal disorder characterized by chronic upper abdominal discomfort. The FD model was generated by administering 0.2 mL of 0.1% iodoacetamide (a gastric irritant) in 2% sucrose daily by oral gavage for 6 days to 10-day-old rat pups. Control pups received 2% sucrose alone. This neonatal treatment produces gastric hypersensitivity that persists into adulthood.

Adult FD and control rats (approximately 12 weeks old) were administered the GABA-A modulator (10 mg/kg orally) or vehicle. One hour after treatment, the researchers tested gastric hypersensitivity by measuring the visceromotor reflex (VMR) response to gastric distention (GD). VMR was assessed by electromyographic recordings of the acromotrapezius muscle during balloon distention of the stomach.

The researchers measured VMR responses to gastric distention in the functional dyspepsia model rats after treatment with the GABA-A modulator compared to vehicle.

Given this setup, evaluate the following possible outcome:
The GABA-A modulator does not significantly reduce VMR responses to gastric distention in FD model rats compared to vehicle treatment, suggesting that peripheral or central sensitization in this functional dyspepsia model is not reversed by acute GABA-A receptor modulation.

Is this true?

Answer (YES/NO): NO